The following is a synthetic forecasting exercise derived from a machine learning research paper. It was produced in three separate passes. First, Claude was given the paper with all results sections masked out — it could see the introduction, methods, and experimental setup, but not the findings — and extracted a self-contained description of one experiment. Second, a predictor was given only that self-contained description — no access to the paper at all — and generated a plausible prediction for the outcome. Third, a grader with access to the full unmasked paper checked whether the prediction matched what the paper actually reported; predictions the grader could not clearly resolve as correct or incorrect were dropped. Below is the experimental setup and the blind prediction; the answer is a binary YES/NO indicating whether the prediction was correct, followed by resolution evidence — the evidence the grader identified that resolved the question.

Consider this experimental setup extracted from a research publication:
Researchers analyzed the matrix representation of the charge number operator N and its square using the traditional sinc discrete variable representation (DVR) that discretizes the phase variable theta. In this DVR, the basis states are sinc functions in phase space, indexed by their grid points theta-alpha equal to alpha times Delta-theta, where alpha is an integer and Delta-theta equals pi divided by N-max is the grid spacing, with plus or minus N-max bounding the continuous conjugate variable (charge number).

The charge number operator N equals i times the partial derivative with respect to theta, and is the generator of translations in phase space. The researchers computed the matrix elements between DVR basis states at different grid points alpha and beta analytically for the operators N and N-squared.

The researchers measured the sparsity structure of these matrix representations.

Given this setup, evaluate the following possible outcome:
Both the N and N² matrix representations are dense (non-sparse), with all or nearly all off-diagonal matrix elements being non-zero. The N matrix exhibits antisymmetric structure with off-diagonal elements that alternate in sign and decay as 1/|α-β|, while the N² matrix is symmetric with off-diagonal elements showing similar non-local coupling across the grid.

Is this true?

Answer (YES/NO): YES